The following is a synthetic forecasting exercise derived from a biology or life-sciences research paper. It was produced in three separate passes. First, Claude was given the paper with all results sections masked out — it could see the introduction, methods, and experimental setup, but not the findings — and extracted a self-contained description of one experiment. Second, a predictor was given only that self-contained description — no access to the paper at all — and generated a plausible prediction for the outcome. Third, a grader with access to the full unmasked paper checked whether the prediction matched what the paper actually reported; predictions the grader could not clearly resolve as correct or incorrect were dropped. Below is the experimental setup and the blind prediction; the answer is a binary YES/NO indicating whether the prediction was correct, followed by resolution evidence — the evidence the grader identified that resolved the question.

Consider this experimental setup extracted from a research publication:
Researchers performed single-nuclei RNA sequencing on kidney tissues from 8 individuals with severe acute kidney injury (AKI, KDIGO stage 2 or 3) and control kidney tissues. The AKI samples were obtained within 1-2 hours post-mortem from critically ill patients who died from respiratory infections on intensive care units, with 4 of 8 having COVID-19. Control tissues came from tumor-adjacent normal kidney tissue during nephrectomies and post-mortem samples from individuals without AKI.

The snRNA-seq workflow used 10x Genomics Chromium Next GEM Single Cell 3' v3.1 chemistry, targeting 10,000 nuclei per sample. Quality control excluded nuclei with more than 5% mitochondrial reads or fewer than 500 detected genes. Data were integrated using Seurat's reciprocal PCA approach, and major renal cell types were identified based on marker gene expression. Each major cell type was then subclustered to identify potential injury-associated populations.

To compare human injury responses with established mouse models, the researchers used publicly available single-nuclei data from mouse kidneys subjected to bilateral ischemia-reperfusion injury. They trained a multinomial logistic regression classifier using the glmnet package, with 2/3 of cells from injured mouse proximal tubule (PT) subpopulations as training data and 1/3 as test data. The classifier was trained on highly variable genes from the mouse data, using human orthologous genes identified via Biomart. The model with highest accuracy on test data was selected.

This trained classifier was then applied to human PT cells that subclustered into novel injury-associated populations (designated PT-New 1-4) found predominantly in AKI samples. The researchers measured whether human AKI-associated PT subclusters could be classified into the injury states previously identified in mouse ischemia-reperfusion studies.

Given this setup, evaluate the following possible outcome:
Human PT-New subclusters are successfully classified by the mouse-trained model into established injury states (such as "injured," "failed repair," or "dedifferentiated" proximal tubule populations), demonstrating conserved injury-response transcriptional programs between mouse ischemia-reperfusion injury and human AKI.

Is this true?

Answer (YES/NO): YES